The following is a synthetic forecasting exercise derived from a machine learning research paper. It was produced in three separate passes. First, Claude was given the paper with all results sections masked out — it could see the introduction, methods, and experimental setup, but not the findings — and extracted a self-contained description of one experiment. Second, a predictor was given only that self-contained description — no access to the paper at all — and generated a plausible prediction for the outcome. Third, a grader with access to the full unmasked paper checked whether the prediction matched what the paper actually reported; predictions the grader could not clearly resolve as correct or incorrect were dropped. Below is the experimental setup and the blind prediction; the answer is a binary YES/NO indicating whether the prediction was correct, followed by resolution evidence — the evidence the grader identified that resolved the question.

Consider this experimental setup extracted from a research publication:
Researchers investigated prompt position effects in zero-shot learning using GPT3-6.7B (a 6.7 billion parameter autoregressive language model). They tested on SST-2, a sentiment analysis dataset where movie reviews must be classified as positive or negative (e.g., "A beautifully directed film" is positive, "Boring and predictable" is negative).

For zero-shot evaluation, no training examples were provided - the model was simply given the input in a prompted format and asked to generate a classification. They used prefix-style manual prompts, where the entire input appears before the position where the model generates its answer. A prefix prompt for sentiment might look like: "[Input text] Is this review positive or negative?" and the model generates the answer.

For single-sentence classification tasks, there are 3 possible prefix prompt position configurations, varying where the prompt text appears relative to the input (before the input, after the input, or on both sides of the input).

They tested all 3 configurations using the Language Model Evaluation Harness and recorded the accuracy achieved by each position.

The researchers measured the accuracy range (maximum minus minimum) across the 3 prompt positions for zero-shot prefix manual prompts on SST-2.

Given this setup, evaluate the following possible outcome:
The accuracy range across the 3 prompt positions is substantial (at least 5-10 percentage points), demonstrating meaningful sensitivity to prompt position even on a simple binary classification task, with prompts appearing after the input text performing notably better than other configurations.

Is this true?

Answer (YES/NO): NO